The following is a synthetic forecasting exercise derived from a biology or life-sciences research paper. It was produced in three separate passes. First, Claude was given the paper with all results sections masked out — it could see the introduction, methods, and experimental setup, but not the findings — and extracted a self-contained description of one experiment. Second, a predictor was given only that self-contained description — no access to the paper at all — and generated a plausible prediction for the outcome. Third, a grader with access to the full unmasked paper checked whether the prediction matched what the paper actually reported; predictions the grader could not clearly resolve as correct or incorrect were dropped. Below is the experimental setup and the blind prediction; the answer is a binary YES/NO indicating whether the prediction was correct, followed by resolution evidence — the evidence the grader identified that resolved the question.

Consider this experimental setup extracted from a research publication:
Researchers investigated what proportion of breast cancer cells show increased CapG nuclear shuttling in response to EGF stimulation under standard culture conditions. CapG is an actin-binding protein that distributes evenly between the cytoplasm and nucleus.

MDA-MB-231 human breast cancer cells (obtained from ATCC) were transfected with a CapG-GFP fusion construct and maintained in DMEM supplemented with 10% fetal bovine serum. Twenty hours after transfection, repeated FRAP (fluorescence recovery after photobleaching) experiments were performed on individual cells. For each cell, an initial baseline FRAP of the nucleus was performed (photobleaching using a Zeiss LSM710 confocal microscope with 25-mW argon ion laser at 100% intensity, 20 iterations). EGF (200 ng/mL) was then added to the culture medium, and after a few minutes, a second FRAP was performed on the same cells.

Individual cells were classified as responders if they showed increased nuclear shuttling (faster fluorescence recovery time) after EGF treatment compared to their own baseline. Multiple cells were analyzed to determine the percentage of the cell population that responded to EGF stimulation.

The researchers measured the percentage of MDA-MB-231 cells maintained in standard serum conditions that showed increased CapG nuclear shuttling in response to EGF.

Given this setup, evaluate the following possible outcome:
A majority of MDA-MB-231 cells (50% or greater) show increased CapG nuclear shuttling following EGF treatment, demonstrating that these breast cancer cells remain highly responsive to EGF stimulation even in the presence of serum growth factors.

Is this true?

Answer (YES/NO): NO